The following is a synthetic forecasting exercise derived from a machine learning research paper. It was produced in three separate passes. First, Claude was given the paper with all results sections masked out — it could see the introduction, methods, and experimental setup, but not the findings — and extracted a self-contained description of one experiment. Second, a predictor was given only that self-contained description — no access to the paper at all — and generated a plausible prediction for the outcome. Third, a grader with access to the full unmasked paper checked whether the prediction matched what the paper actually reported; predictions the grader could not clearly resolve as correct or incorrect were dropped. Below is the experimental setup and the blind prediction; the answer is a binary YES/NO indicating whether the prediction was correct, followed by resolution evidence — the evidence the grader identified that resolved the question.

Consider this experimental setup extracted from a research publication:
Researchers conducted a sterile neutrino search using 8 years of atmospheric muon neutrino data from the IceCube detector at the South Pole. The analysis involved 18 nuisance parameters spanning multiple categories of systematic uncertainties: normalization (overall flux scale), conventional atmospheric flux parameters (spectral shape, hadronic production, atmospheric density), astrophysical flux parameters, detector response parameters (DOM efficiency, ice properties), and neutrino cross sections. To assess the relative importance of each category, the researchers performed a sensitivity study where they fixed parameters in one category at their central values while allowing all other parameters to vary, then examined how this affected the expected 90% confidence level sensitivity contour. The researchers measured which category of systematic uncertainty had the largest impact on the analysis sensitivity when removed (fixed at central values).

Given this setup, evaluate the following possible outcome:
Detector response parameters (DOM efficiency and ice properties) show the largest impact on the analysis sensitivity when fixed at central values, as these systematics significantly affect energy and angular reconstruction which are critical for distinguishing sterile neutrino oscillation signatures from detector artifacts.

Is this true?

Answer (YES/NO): NO